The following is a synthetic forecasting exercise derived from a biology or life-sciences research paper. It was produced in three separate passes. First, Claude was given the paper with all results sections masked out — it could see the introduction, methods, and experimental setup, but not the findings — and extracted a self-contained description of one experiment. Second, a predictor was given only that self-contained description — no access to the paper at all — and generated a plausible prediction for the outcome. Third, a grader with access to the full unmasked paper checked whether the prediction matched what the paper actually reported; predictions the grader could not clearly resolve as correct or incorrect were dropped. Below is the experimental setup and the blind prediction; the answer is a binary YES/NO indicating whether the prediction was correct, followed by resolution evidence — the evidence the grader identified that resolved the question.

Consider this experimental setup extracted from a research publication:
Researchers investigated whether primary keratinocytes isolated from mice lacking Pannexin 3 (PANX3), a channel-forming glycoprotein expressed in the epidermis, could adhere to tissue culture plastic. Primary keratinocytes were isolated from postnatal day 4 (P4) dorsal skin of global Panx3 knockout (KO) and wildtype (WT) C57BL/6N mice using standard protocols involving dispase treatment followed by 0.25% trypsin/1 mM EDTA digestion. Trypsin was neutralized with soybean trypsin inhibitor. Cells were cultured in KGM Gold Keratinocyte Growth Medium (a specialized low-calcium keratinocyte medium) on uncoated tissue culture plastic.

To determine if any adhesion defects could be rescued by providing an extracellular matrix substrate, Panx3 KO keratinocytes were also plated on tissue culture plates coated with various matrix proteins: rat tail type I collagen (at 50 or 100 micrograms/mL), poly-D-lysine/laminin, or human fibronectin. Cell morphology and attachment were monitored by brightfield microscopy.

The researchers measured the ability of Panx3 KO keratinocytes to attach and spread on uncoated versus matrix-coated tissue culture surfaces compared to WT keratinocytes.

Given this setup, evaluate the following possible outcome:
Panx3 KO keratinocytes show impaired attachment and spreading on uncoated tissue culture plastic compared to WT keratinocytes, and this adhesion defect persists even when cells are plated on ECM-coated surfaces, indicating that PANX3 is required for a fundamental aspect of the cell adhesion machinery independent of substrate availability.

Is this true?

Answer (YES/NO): YES